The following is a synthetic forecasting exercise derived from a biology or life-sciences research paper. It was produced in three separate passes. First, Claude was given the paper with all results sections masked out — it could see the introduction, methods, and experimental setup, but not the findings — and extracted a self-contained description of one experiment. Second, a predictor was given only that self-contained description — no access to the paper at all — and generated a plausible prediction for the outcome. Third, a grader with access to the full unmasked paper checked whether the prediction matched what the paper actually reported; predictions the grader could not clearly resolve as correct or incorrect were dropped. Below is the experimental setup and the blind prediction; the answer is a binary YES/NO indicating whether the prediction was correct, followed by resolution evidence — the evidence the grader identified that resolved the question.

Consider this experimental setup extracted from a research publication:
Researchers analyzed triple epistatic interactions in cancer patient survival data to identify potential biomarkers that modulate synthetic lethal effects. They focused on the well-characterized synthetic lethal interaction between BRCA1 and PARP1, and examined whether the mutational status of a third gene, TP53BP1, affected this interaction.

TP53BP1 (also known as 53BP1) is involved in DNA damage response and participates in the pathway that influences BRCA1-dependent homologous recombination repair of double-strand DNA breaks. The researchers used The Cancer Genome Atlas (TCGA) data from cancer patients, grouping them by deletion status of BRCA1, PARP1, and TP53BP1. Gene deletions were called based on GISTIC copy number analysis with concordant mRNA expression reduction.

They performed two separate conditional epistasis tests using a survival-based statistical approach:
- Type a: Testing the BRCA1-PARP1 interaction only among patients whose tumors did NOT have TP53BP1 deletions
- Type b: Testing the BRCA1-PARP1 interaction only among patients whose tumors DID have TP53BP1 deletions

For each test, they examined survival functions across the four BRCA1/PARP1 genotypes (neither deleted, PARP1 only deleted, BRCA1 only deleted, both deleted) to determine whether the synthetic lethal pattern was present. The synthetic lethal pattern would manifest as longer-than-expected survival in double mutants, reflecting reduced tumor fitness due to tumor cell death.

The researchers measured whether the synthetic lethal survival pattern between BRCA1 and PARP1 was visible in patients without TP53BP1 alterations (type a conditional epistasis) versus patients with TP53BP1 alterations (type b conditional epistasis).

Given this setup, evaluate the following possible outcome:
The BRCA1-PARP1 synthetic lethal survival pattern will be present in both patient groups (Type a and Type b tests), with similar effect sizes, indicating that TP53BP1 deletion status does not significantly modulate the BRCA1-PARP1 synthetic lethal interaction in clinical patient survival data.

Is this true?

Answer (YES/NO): NO